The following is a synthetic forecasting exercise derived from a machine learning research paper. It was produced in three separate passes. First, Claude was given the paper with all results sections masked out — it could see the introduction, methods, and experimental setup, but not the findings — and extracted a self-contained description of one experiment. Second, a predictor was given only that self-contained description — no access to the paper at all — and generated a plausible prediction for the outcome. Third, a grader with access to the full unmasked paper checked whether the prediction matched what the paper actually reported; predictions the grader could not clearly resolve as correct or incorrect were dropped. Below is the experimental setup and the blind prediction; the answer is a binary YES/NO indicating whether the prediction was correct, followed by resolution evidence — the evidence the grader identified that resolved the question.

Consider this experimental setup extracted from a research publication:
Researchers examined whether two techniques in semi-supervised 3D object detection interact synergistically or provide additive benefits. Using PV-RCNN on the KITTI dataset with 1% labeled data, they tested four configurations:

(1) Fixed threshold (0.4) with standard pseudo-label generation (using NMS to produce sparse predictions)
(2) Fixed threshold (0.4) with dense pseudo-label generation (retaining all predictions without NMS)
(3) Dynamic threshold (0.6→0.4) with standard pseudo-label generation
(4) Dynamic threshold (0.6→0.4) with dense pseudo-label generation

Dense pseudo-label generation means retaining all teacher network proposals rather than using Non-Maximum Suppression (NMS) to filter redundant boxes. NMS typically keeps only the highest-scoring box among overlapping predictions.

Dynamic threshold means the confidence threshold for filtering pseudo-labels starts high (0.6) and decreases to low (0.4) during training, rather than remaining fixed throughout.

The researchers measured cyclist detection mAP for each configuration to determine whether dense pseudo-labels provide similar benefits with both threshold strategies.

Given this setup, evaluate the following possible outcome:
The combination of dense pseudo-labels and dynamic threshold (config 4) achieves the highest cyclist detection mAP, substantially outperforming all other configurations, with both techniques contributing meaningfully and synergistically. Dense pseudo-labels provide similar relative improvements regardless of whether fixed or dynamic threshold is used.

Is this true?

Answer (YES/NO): NO